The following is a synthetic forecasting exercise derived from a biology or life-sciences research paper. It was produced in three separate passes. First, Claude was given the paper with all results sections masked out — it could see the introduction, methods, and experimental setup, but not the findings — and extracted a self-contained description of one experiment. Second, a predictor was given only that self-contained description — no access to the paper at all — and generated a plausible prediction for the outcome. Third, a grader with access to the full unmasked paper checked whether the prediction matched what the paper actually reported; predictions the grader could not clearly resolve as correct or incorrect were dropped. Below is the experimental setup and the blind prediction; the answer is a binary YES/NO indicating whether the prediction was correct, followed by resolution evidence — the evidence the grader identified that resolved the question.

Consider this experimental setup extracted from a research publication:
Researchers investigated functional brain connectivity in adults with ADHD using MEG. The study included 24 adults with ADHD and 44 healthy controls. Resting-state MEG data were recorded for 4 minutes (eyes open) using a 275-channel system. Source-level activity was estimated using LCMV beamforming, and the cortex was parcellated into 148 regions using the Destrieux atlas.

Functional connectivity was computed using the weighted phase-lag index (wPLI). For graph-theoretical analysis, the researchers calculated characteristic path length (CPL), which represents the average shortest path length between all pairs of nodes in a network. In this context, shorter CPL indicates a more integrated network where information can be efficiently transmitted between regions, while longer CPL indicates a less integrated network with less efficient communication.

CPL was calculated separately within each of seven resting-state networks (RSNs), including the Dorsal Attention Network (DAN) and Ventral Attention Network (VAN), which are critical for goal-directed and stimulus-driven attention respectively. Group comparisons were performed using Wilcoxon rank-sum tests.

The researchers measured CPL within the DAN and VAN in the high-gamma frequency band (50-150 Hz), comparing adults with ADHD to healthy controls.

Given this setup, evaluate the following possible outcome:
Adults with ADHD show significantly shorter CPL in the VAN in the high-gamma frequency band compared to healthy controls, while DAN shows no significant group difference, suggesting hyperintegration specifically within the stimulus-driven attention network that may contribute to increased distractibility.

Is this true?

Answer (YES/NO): NO